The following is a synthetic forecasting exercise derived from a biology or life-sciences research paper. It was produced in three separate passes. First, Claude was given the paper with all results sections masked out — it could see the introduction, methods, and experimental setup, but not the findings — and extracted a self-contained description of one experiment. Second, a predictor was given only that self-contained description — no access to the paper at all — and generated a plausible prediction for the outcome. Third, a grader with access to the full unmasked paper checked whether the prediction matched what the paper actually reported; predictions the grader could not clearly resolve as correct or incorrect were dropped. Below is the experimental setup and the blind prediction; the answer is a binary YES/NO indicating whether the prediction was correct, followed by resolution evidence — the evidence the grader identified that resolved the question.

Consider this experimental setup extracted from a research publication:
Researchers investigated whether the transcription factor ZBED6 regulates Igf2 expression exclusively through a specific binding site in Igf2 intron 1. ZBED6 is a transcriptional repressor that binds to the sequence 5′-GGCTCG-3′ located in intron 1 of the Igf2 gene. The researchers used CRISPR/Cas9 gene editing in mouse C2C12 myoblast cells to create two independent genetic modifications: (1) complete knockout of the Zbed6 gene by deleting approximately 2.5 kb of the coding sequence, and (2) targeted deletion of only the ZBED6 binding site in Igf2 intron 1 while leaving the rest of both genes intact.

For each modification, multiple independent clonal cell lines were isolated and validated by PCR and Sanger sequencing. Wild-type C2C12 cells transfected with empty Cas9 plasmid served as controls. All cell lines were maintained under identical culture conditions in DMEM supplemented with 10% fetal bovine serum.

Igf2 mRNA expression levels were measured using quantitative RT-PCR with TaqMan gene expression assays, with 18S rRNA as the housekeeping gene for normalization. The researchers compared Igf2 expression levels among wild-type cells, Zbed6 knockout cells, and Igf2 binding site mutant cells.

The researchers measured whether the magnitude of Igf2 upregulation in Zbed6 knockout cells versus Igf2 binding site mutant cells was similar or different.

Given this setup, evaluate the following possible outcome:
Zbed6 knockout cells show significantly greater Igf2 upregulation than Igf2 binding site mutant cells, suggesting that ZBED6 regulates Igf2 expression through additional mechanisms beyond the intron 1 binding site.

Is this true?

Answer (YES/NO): NO